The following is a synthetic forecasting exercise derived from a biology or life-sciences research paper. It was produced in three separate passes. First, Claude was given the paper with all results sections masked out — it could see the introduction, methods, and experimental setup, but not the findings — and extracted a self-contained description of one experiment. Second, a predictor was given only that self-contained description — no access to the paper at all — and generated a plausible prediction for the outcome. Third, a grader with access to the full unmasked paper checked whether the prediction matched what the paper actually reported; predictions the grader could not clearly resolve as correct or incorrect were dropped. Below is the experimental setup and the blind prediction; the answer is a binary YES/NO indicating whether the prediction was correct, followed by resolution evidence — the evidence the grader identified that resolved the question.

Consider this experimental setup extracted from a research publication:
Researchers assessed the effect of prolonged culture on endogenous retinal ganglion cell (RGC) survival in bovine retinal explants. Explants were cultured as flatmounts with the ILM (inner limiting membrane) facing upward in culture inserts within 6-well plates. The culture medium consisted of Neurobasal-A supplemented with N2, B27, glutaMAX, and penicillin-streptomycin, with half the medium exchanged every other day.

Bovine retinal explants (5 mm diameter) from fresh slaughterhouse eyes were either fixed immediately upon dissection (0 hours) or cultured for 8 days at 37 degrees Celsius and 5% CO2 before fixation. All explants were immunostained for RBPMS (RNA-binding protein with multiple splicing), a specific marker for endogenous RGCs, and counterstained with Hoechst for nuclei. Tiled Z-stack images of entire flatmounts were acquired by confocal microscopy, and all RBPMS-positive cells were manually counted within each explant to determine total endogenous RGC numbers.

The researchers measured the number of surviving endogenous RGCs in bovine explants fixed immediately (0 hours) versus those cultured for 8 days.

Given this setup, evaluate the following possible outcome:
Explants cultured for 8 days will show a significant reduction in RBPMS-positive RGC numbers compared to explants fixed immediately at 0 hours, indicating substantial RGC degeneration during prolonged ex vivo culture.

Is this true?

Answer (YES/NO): YES